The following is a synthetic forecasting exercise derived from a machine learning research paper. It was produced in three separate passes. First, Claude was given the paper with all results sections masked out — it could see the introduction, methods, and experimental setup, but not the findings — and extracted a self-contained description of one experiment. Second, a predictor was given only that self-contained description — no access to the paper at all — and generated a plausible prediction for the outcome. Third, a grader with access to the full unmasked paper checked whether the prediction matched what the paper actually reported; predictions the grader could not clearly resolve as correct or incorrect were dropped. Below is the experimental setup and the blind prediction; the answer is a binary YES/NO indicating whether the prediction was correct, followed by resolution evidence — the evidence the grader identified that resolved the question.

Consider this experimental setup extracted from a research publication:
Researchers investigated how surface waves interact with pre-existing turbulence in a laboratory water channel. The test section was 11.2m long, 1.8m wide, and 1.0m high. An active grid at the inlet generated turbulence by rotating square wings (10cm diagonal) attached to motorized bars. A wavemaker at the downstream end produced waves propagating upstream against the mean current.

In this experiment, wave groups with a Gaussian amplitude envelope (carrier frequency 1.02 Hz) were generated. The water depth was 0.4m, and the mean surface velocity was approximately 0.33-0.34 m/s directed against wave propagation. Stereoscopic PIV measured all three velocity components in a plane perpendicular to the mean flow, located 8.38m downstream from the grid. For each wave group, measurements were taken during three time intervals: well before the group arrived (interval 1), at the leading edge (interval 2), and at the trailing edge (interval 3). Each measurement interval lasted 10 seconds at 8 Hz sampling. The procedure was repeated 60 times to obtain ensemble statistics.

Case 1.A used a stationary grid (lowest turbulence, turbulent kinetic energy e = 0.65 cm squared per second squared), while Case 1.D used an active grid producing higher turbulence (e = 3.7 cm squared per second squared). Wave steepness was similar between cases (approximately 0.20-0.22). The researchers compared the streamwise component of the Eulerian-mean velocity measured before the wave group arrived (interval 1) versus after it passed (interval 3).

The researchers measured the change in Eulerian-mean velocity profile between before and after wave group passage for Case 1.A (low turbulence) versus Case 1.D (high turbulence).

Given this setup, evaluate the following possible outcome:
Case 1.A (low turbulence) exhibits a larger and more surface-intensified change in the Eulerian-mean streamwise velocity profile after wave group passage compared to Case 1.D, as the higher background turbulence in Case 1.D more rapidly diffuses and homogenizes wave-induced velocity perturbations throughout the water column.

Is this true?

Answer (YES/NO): NO